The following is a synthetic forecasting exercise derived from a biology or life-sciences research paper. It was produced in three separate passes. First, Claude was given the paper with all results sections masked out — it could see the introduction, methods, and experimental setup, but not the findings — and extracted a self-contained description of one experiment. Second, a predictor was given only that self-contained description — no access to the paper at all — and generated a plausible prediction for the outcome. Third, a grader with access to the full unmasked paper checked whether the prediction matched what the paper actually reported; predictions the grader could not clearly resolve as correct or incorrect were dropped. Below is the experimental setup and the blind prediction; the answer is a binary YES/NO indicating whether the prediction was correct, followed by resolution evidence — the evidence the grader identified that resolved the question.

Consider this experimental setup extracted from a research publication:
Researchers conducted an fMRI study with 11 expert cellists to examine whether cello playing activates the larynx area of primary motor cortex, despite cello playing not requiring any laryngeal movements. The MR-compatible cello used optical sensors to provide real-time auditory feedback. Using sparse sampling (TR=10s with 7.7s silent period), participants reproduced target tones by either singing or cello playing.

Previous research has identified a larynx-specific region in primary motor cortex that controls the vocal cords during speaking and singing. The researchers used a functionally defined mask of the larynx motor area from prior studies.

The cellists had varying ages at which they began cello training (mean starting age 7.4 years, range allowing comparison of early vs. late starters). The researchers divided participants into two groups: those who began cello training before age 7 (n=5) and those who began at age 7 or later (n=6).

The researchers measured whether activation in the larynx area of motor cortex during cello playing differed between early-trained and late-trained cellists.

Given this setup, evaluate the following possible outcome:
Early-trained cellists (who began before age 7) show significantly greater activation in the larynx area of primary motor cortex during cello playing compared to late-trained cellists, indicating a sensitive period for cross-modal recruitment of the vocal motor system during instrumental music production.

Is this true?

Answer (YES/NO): YES